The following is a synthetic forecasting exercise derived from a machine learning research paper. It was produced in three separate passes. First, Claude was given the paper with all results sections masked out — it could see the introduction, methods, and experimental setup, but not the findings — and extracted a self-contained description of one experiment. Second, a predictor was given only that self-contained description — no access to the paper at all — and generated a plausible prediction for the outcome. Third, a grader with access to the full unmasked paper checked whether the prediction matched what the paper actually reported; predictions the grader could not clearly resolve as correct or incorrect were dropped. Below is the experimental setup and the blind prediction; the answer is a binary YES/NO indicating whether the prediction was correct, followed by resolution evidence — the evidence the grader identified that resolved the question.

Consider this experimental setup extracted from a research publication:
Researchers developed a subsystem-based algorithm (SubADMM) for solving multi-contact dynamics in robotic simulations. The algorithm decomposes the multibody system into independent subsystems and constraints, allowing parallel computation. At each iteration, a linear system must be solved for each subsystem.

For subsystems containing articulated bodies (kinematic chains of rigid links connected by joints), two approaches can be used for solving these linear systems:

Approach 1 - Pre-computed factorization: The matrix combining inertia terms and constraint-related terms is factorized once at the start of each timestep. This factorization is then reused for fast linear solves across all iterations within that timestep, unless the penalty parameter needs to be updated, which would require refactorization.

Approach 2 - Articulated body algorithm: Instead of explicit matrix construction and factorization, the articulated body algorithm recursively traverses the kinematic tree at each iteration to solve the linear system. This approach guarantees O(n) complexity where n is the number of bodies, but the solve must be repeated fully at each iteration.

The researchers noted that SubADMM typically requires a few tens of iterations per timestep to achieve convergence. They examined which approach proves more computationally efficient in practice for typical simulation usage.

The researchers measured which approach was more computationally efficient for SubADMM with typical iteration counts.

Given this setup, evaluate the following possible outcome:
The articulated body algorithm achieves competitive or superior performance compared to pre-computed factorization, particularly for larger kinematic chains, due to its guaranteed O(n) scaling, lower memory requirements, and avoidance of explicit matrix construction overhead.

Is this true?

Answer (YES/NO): NO